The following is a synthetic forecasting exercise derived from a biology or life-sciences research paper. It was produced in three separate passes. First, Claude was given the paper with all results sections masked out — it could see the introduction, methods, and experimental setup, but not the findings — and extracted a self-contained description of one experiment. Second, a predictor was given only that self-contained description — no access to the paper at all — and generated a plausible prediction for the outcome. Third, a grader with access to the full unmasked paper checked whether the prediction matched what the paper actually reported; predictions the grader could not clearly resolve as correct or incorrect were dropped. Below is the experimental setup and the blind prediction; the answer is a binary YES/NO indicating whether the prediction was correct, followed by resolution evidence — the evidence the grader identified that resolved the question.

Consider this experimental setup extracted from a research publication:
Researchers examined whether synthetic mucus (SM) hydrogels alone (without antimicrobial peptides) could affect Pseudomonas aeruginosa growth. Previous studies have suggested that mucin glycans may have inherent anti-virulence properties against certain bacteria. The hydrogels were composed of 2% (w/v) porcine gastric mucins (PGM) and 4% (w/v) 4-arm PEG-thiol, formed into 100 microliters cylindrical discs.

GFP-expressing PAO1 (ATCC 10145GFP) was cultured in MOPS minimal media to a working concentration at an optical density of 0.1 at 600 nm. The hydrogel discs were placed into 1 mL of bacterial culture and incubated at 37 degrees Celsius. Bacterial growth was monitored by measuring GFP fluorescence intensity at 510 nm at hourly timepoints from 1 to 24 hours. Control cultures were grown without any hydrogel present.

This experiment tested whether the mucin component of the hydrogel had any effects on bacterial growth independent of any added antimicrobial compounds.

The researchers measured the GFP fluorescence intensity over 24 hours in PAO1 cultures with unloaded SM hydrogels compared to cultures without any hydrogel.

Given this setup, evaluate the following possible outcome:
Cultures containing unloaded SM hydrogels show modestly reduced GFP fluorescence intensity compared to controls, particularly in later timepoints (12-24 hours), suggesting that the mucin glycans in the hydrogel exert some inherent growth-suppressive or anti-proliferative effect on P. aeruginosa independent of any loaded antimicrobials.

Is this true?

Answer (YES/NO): NO